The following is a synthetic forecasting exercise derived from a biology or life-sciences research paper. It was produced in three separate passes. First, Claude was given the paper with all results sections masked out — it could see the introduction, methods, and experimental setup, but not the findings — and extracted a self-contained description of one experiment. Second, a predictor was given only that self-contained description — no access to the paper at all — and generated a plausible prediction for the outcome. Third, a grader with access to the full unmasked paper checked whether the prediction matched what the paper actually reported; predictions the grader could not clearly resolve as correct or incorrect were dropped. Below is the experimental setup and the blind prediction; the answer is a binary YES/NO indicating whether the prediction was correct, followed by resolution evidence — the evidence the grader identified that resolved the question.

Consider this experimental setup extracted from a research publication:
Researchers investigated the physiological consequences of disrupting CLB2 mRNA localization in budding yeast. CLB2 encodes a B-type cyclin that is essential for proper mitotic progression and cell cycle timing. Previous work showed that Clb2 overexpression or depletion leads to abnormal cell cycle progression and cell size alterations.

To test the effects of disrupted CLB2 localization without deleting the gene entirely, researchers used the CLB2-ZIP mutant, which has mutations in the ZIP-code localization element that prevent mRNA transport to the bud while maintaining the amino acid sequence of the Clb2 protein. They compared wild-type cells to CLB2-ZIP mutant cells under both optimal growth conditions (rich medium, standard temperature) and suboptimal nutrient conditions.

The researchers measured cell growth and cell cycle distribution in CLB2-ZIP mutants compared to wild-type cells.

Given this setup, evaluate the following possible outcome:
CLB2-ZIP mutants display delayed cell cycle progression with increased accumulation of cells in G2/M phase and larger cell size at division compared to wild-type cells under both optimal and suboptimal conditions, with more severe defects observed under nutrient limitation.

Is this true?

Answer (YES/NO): NO